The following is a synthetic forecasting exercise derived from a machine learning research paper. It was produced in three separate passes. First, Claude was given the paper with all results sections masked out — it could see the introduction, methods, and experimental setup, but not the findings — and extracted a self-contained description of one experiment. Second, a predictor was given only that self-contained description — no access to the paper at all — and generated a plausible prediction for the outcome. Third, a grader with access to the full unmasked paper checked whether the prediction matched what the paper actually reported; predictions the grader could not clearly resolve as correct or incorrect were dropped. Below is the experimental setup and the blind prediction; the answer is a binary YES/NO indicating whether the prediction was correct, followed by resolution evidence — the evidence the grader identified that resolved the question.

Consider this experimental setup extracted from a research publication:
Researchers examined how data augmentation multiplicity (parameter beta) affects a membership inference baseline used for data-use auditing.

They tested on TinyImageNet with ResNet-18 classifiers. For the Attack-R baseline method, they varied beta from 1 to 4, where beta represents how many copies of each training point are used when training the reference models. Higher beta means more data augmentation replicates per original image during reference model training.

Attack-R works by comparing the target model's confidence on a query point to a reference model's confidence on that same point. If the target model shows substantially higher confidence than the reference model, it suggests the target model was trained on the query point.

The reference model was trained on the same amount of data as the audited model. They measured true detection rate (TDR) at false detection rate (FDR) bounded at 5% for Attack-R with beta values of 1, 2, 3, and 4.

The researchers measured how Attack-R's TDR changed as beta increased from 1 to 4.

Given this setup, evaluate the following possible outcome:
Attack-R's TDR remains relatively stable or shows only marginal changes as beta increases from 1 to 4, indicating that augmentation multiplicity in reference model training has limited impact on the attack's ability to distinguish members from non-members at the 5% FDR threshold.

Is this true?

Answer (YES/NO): NO